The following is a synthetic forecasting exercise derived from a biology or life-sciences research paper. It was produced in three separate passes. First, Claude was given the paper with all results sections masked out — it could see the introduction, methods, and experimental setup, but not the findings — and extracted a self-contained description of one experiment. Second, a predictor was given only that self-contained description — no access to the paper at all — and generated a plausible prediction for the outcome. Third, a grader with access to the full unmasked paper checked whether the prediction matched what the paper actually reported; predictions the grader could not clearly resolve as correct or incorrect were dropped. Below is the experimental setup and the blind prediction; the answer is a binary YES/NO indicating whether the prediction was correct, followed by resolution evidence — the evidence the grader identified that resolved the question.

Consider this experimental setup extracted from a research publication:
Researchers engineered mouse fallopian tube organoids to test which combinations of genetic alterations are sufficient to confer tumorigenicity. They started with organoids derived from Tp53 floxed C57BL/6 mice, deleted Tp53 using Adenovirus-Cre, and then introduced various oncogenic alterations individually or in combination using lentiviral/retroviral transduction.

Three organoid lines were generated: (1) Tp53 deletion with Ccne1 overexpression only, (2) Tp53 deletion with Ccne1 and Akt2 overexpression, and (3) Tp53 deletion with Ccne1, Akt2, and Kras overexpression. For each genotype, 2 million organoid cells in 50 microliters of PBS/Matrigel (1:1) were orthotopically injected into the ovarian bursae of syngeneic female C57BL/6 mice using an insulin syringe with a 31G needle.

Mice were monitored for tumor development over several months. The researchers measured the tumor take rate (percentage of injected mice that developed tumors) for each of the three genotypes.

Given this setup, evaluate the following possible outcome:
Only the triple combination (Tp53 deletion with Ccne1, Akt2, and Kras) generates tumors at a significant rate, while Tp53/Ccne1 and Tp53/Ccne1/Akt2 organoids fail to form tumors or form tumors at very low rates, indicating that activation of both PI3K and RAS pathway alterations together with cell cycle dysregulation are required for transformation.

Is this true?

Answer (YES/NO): NO